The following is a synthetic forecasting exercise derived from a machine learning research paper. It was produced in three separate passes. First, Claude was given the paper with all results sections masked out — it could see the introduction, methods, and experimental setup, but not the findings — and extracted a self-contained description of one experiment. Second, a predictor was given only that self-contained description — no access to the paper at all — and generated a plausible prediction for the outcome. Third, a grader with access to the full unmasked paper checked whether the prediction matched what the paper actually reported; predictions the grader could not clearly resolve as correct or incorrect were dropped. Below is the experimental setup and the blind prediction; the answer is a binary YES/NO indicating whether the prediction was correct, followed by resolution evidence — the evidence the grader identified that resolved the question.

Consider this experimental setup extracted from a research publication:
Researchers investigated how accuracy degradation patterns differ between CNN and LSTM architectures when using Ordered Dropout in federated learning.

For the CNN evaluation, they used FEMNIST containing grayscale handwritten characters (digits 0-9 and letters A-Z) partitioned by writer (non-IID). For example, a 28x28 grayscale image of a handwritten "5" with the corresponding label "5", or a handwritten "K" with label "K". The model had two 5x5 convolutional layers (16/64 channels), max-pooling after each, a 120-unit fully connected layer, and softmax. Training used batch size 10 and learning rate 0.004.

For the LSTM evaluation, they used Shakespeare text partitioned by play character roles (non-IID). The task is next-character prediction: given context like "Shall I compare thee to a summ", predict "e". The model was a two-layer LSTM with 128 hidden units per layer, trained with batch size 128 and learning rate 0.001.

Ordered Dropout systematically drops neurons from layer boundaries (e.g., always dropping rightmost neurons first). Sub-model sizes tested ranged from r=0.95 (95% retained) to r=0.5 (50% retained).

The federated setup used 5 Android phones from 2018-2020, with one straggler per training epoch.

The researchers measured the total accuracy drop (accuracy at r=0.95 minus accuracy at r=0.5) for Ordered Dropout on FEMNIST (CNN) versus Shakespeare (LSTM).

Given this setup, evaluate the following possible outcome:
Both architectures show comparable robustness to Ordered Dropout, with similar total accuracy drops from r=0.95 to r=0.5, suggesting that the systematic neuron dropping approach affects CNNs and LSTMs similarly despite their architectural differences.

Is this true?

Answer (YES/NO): NO